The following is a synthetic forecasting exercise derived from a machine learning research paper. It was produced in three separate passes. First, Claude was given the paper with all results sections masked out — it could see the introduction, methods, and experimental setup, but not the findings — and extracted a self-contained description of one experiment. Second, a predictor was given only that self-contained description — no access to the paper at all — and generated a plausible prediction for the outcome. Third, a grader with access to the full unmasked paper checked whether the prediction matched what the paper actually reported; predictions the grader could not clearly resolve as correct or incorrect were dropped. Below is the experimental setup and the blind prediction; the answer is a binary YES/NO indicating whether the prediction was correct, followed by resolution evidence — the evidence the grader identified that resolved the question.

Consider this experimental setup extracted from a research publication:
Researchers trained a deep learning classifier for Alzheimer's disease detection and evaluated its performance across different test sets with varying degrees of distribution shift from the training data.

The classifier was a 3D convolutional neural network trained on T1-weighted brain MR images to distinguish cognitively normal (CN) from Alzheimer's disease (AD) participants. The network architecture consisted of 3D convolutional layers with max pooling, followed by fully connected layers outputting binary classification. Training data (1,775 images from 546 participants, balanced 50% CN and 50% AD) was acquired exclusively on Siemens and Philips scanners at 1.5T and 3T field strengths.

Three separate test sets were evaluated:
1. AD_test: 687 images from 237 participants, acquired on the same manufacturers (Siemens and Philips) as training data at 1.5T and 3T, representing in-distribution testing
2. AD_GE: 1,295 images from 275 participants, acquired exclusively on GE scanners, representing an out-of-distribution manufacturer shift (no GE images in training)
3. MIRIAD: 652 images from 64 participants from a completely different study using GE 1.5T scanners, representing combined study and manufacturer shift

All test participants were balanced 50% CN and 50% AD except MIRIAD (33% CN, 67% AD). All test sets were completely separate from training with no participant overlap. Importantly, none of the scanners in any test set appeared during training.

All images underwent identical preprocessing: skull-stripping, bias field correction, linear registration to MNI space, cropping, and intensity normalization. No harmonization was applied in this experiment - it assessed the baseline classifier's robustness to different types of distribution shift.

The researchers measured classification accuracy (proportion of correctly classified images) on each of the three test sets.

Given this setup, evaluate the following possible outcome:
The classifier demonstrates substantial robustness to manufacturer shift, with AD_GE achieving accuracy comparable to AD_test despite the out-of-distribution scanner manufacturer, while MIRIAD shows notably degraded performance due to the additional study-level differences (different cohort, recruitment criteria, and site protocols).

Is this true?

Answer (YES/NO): NO